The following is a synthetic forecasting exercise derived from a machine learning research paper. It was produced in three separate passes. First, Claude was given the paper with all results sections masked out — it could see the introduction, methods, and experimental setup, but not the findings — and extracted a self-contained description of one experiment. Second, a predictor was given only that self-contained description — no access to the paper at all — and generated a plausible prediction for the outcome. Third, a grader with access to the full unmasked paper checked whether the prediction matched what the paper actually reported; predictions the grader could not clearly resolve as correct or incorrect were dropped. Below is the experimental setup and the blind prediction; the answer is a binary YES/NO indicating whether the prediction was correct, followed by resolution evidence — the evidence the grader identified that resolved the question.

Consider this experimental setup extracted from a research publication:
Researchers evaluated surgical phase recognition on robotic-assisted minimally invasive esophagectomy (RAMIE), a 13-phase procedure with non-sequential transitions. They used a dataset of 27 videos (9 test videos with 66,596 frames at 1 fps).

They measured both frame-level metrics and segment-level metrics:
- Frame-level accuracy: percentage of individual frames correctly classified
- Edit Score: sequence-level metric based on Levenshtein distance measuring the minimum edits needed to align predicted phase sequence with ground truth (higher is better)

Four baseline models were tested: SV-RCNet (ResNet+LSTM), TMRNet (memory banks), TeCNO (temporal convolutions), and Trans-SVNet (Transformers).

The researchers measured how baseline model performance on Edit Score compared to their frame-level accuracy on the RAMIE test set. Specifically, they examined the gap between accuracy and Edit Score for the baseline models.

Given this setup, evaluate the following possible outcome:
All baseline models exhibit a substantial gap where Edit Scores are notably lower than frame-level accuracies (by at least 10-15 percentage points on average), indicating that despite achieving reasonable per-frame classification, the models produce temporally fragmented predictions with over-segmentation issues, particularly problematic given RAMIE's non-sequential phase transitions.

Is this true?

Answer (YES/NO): YES